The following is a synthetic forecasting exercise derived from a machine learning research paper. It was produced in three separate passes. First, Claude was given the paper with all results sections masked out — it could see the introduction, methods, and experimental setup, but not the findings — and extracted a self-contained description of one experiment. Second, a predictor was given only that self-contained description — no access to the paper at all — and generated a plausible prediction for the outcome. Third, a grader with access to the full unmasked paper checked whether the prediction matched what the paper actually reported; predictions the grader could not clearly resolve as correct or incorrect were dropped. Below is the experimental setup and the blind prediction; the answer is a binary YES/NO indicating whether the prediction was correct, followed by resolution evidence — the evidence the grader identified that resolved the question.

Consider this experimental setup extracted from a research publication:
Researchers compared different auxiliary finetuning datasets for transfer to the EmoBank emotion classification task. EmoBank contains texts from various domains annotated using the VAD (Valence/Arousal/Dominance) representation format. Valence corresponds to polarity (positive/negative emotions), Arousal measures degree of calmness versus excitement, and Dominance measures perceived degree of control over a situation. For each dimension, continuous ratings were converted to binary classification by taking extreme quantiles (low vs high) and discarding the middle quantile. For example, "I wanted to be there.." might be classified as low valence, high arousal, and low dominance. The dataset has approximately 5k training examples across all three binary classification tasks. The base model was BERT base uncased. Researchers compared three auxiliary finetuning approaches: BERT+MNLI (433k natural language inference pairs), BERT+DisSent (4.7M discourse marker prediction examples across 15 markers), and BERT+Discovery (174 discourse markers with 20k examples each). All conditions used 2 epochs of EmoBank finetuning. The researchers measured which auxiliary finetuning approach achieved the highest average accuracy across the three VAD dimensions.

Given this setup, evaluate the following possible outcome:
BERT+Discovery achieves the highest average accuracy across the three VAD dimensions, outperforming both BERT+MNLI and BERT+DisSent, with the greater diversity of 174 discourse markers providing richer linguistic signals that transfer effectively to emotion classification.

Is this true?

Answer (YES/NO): YES